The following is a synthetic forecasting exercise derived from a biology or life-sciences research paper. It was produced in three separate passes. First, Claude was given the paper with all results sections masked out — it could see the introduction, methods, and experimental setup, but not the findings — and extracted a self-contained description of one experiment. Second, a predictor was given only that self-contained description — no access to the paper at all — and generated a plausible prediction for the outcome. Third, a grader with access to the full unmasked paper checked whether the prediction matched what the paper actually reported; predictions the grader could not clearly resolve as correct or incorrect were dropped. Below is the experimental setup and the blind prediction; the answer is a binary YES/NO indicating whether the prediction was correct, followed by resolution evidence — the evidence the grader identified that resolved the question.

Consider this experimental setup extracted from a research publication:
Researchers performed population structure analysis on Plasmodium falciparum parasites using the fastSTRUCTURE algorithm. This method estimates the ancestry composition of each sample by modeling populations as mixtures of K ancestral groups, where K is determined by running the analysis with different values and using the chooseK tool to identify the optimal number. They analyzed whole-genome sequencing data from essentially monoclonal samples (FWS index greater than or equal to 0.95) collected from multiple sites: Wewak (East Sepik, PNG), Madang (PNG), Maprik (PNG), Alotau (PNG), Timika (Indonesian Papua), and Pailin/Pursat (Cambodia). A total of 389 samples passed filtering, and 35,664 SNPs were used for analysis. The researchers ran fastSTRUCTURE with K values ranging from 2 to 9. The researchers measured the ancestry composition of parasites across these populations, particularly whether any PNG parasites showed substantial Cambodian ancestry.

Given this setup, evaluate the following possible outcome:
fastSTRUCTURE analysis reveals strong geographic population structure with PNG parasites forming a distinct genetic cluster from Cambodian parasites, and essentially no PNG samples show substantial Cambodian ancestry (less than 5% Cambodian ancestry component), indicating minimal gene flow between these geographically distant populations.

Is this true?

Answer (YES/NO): YES